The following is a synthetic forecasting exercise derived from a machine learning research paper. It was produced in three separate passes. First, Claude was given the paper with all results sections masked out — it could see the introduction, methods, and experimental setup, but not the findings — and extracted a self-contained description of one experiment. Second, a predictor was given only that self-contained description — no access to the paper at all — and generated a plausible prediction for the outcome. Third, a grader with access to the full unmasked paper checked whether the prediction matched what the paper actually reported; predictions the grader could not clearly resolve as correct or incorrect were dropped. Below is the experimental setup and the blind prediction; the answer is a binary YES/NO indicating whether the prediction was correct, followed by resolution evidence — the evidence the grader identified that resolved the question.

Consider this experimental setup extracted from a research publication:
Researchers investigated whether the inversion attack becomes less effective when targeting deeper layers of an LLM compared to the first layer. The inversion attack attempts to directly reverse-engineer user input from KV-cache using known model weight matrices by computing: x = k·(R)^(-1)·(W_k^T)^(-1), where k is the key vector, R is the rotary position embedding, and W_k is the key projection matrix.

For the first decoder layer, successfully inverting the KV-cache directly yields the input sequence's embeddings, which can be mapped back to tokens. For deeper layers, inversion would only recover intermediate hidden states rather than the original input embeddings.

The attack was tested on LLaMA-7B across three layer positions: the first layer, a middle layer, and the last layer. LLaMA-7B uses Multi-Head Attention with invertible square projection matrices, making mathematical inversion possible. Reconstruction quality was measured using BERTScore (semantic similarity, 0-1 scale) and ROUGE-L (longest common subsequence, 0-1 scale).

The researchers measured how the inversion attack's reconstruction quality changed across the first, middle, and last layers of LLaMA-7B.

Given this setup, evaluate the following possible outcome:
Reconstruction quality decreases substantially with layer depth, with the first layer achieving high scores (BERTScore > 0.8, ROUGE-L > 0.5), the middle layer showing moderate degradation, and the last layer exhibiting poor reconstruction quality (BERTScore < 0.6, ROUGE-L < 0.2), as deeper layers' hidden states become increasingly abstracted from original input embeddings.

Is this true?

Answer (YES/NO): NO